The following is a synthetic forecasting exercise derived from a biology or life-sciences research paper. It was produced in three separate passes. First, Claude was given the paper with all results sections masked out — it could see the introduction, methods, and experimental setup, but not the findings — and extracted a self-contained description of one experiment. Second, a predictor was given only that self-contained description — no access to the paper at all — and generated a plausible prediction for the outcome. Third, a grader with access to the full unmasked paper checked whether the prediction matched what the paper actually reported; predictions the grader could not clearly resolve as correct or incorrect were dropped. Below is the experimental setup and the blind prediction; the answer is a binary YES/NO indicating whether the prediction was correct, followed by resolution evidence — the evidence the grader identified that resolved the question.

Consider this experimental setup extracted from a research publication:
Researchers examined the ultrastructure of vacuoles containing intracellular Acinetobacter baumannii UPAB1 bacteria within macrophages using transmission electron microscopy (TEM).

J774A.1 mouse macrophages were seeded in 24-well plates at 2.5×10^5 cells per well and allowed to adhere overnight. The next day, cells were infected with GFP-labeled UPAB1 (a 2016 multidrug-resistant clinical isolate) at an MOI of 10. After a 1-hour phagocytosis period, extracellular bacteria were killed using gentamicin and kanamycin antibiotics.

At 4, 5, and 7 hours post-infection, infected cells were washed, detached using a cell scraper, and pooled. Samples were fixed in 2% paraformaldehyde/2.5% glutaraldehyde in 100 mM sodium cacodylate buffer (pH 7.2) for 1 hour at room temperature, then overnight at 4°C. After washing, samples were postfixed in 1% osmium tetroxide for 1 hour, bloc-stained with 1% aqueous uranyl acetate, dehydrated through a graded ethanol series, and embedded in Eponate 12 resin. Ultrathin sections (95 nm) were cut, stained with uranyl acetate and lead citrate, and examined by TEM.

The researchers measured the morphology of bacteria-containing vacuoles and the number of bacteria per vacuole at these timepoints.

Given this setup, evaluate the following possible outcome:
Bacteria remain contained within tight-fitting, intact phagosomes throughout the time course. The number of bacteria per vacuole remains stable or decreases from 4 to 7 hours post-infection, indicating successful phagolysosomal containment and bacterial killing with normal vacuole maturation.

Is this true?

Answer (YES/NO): NO